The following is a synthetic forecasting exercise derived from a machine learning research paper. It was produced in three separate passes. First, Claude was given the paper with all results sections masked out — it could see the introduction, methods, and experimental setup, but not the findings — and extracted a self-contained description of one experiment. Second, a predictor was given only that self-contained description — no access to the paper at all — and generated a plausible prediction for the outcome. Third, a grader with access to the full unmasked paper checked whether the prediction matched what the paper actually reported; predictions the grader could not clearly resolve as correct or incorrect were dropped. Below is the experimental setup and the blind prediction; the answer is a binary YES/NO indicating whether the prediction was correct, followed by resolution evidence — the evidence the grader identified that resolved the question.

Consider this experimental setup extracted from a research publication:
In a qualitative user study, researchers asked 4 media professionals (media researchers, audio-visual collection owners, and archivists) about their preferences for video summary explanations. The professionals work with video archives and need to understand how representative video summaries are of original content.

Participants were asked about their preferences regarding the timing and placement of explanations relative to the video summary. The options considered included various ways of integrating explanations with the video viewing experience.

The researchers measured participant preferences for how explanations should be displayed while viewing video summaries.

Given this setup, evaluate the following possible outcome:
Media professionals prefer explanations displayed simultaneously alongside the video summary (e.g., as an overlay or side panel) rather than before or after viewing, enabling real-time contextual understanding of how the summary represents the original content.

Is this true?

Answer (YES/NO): YES